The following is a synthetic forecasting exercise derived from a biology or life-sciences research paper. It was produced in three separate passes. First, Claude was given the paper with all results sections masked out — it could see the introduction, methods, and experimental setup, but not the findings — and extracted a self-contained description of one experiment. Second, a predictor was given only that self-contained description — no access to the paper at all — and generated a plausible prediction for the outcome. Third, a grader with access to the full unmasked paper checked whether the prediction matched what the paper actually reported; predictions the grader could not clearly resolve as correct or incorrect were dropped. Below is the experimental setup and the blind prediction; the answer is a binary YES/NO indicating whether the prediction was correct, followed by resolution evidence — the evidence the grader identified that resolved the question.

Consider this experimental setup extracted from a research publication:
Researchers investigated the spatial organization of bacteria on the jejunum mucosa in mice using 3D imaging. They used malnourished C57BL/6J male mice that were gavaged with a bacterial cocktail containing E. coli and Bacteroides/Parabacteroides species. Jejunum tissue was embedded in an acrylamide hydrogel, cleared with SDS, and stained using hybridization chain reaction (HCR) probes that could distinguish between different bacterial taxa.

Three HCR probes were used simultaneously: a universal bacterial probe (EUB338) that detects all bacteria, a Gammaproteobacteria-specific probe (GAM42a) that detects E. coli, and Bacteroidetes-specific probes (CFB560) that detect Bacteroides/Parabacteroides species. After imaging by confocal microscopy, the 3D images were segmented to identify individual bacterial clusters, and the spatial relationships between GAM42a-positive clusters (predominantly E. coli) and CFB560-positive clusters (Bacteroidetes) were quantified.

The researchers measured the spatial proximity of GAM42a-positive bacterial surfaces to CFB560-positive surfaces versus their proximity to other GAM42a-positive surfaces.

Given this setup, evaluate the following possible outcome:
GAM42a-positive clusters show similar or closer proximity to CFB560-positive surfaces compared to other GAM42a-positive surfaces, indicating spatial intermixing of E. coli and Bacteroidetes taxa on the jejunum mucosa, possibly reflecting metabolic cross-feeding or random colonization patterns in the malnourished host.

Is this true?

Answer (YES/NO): YES